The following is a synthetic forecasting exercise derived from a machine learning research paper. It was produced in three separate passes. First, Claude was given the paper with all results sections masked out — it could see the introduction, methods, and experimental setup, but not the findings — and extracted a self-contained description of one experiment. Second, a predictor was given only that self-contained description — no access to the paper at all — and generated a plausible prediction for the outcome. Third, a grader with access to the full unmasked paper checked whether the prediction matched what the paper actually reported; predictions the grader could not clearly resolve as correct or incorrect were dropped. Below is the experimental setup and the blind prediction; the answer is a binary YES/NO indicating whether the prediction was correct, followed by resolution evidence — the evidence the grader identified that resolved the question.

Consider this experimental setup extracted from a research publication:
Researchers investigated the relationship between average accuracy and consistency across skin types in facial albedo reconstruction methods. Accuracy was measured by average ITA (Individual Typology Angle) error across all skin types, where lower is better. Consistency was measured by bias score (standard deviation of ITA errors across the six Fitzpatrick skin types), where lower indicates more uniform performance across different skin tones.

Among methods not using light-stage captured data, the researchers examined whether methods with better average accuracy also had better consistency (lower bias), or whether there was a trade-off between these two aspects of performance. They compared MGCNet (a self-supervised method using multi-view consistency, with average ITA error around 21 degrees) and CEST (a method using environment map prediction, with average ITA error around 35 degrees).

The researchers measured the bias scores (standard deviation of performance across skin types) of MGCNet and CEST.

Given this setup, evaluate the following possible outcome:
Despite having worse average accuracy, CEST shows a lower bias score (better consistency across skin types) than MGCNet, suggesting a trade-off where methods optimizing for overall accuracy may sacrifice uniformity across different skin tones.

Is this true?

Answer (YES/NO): YES